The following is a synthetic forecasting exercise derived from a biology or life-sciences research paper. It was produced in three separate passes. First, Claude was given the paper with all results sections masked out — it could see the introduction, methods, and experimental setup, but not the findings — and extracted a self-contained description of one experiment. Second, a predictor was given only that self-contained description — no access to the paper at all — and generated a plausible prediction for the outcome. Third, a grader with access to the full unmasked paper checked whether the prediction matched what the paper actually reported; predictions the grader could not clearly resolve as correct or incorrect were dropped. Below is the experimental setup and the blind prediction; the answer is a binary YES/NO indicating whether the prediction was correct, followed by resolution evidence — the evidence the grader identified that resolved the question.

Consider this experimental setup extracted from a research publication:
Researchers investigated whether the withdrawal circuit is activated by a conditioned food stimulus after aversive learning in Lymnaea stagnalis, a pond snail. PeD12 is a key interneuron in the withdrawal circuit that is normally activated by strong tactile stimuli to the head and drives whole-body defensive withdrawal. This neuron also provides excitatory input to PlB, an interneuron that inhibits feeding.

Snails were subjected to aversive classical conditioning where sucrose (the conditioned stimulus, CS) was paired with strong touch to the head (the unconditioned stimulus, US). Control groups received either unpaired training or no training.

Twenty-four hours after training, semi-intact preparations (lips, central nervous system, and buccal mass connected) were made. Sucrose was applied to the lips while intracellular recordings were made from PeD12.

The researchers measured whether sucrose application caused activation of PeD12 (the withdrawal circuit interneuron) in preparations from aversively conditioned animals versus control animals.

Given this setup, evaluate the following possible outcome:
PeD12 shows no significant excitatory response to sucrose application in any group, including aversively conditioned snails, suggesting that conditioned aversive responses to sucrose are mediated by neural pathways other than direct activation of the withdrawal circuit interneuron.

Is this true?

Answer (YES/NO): YES